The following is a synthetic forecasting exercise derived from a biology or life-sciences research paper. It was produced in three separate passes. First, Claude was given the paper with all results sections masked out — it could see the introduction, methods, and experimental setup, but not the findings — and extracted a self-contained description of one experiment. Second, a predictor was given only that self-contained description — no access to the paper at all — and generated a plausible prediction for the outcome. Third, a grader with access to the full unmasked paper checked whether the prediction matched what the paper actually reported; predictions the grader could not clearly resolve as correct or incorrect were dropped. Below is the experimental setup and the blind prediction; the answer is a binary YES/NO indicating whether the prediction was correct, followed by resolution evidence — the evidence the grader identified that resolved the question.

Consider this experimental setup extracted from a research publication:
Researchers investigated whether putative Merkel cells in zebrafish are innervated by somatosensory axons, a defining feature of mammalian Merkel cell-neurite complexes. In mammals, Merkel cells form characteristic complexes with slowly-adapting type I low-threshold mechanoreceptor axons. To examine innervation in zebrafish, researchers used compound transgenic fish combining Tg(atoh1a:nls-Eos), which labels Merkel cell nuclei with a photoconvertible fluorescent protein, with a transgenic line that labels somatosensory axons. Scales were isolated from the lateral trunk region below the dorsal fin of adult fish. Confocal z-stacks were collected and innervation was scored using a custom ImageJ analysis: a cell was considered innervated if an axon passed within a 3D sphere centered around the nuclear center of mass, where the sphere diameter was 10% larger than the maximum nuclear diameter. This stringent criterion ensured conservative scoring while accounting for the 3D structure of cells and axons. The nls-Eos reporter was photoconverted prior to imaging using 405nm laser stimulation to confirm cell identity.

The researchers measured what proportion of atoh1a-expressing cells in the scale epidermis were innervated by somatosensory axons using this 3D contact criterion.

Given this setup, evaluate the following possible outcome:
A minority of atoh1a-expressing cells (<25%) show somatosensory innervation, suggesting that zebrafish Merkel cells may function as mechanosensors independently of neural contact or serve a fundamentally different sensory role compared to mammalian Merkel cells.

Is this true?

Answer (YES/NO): NO